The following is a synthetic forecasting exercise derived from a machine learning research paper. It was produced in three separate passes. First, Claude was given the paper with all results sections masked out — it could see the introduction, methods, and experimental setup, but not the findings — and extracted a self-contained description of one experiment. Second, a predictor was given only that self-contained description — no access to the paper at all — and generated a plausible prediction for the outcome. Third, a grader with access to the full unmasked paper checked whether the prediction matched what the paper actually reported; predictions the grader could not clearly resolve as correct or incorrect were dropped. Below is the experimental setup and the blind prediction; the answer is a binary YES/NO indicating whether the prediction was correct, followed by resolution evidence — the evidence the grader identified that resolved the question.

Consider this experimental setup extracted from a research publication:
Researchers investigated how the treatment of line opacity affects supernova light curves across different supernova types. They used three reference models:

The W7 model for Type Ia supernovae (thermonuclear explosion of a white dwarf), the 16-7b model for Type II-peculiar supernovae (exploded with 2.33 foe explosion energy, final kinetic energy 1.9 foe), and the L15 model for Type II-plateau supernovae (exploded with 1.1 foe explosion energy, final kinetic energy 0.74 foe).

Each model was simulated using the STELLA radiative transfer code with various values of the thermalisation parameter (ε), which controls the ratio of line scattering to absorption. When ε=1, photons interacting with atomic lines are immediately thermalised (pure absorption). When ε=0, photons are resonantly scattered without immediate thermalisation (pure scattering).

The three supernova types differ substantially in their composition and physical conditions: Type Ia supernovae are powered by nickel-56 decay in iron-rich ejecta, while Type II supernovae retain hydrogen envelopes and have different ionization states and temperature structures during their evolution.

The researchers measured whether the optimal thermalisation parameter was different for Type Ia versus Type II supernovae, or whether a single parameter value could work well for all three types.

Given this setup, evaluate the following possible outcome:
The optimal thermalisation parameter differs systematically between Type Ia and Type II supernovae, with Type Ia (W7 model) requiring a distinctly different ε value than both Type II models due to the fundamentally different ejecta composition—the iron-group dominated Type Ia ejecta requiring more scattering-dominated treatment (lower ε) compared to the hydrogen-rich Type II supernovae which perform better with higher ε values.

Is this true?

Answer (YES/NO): NO